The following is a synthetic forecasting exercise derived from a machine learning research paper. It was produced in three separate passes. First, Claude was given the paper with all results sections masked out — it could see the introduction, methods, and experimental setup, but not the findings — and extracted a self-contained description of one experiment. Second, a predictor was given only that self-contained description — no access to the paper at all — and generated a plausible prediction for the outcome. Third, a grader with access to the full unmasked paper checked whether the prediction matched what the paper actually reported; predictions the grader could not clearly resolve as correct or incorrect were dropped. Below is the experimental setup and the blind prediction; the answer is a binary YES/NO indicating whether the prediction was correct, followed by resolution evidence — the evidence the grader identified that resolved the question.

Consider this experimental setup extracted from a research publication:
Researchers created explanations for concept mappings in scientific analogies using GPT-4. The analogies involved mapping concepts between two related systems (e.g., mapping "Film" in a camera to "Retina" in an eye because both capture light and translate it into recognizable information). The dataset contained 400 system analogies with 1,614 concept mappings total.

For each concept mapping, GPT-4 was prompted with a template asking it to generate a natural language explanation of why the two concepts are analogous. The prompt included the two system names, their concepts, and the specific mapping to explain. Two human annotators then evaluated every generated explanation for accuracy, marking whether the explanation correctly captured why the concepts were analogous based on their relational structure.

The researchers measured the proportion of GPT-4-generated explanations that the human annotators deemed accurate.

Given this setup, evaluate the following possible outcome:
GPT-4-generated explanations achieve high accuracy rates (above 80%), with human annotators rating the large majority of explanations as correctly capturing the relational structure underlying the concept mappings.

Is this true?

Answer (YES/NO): NO